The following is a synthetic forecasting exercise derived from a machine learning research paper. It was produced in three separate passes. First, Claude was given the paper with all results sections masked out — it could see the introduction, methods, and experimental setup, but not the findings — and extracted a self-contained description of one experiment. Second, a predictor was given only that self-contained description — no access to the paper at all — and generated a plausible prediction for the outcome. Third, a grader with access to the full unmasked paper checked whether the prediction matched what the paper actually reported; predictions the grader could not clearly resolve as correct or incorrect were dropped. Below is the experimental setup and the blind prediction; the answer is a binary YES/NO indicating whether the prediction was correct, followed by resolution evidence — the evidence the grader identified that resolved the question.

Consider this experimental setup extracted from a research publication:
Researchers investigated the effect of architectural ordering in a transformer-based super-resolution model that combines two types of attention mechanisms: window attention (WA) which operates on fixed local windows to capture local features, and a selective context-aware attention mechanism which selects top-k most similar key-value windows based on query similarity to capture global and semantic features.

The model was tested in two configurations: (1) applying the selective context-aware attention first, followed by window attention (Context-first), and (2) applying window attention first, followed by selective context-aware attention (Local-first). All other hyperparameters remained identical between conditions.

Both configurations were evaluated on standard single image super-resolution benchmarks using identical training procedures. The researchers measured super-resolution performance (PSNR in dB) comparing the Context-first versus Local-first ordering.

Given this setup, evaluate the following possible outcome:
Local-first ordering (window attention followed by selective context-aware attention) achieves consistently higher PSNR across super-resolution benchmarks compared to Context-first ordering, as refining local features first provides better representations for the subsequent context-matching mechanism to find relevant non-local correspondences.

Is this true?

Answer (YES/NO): NO